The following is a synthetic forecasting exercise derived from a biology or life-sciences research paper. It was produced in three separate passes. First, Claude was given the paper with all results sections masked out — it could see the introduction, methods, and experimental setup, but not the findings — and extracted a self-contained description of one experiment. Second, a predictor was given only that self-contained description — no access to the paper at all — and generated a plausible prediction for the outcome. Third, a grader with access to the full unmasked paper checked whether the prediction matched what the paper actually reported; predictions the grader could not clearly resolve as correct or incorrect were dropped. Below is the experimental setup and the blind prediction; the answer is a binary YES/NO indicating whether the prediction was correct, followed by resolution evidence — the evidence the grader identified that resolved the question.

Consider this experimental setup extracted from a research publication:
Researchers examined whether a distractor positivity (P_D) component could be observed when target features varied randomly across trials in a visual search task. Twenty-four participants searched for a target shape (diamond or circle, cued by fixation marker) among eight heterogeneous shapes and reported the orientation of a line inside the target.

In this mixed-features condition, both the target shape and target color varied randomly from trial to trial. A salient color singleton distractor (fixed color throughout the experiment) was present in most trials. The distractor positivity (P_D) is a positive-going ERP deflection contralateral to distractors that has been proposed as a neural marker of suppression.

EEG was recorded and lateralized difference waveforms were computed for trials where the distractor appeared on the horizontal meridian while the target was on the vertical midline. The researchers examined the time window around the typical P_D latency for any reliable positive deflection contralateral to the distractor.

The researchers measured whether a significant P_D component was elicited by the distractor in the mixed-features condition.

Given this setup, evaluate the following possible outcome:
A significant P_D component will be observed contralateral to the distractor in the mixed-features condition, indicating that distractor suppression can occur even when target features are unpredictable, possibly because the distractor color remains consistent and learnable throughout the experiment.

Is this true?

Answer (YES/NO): YES